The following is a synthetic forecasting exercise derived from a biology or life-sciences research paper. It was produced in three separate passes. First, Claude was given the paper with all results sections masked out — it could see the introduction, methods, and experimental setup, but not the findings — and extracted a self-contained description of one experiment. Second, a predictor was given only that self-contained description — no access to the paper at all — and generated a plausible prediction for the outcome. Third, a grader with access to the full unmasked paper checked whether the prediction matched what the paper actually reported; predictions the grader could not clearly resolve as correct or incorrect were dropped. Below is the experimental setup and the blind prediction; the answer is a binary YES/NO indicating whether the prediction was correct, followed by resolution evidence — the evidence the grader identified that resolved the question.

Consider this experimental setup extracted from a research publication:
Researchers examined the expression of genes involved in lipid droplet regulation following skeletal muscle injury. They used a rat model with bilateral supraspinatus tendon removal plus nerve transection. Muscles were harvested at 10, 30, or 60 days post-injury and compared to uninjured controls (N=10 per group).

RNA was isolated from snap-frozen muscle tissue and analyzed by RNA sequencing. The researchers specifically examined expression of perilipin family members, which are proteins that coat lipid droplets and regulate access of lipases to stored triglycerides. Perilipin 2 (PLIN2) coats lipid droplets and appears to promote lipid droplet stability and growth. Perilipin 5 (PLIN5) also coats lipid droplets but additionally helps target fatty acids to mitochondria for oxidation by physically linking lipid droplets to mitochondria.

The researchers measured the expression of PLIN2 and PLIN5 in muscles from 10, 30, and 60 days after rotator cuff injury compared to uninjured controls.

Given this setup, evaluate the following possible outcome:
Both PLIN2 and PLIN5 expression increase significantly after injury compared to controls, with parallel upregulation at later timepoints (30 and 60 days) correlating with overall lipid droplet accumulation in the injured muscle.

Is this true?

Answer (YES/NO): NO